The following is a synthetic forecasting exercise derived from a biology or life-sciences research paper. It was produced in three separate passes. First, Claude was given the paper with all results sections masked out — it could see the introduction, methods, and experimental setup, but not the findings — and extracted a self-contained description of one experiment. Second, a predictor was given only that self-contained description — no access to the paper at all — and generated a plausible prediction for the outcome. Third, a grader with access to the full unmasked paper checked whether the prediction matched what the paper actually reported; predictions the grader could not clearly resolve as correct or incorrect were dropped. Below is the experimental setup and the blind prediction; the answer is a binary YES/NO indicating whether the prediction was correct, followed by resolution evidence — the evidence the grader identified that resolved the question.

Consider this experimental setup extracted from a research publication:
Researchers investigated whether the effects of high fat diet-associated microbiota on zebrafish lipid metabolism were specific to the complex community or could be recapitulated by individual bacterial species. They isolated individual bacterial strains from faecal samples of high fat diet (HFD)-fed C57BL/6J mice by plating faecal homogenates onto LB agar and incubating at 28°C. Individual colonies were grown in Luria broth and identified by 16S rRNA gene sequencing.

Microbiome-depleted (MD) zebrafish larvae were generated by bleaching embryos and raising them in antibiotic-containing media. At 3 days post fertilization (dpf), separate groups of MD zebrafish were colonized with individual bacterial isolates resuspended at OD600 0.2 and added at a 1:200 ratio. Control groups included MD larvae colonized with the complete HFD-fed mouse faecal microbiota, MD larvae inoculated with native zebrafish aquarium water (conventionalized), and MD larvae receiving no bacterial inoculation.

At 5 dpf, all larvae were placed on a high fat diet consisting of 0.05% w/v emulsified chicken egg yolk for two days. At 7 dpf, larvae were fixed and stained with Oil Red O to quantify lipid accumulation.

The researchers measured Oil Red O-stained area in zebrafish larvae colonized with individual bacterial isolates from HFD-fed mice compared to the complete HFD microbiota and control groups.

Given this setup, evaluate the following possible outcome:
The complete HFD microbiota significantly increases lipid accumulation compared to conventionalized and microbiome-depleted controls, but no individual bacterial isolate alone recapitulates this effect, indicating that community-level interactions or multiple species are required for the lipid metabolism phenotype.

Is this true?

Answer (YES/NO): NO